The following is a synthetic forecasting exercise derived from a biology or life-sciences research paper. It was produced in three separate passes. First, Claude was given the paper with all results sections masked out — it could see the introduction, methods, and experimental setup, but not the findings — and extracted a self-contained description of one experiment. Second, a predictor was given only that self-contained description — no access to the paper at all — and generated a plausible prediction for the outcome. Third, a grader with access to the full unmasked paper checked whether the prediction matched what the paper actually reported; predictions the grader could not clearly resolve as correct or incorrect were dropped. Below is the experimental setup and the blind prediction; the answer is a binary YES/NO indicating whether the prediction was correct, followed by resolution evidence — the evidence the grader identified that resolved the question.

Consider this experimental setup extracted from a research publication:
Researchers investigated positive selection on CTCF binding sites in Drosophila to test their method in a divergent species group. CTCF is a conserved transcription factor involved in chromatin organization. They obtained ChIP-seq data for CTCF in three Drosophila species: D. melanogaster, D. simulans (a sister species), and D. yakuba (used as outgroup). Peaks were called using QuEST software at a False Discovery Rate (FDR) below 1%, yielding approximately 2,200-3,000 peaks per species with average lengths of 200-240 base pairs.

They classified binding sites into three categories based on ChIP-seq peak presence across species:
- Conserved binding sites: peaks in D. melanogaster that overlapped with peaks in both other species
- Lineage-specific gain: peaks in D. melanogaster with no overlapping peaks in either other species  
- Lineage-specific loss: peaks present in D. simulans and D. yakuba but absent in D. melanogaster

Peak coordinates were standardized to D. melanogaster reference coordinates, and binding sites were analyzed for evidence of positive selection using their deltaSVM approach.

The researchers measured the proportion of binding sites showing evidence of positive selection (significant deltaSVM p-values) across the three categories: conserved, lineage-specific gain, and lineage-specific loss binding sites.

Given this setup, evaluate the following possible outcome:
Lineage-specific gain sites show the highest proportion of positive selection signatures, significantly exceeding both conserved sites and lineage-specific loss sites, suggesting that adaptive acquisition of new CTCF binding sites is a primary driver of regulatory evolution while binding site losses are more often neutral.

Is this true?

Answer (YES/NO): YES